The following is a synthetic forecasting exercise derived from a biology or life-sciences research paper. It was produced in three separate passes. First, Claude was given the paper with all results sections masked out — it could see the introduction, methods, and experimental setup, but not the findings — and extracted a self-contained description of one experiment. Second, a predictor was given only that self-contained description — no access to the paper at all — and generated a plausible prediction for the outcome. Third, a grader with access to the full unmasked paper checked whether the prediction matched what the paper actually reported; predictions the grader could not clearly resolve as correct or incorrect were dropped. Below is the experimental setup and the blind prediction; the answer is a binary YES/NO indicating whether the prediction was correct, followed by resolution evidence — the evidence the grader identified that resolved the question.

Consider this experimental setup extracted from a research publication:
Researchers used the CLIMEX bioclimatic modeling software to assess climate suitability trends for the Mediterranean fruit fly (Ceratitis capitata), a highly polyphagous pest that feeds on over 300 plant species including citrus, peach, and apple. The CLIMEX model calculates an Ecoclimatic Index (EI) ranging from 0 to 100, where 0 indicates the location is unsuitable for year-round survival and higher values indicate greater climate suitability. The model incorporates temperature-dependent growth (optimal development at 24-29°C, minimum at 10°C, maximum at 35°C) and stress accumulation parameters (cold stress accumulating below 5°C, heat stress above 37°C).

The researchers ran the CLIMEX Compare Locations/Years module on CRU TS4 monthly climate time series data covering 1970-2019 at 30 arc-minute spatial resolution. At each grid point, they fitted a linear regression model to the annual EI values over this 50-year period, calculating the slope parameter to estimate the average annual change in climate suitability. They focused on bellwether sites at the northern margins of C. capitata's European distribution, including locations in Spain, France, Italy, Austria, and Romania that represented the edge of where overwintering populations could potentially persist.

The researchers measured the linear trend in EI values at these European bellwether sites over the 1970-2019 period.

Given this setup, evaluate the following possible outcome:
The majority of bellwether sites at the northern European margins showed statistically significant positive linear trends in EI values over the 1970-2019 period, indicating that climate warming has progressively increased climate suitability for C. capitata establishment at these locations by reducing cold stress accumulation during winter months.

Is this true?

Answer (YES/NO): YES